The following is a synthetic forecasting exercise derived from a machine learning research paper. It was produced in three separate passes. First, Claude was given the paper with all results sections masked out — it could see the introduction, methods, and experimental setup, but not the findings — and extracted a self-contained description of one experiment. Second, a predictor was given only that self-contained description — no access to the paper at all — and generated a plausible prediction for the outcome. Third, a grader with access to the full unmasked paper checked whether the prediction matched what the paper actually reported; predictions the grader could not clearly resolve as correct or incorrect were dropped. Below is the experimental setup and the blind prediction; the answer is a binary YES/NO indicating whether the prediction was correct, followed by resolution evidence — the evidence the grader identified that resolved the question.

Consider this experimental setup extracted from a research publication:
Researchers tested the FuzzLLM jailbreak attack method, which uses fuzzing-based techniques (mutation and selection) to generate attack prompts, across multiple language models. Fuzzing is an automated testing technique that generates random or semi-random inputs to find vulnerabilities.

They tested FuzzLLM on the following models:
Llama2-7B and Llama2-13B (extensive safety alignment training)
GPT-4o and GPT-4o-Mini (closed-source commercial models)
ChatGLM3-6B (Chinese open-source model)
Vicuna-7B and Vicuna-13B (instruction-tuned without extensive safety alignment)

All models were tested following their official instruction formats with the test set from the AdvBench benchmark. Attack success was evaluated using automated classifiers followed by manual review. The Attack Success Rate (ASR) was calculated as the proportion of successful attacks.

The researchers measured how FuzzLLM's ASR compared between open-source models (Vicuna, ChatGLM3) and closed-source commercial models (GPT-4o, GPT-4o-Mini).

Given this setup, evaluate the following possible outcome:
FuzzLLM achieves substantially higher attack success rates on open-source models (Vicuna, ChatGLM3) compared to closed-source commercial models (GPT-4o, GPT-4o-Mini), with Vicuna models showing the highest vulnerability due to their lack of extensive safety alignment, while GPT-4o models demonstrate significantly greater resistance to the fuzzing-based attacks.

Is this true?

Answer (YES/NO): YES